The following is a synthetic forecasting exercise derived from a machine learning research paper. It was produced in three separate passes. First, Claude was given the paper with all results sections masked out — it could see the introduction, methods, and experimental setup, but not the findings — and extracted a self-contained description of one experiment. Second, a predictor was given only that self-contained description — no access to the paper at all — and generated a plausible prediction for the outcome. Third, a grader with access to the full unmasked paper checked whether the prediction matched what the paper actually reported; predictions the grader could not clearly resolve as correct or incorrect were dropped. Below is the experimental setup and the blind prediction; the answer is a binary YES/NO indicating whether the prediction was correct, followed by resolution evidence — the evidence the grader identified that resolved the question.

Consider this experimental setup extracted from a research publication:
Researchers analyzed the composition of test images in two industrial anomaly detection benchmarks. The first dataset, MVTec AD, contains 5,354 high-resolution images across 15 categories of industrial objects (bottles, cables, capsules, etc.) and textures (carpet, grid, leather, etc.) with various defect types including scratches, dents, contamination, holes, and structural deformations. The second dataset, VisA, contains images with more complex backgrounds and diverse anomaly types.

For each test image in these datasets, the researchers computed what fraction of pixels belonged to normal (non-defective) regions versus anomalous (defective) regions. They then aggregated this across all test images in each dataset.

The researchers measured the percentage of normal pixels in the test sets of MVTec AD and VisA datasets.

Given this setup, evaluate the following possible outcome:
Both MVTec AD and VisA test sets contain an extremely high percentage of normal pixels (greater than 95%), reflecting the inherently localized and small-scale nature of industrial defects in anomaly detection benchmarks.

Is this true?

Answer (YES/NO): YES